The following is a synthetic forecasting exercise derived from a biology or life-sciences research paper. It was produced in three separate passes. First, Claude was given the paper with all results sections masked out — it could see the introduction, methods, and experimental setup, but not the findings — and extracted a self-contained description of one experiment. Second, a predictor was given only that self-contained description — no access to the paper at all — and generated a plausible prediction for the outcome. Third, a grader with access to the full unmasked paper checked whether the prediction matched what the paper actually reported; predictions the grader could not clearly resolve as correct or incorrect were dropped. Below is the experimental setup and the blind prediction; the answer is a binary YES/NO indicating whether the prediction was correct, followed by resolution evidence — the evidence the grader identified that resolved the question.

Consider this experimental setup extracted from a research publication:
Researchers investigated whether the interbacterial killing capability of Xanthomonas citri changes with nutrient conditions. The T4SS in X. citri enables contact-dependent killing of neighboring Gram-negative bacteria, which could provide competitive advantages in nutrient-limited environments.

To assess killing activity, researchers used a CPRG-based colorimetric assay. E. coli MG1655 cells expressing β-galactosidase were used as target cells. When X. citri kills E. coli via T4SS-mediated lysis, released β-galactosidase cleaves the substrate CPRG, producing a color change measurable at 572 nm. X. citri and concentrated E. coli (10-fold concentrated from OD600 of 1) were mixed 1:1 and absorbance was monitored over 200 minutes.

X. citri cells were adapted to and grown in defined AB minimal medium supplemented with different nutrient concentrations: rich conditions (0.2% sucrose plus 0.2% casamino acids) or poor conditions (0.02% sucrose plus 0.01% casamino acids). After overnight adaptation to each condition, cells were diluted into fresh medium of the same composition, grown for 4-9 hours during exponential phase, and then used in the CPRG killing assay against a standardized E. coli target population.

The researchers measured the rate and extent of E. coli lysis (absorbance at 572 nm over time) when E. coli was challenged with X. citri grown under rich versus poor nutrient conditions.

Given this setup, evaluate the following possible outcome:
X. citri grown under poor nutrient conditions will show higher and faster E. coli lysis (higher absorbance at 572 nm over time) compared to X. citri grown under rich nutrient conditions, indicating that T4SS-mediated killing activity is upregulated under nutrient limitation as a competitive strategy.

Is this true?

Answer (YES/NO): YES